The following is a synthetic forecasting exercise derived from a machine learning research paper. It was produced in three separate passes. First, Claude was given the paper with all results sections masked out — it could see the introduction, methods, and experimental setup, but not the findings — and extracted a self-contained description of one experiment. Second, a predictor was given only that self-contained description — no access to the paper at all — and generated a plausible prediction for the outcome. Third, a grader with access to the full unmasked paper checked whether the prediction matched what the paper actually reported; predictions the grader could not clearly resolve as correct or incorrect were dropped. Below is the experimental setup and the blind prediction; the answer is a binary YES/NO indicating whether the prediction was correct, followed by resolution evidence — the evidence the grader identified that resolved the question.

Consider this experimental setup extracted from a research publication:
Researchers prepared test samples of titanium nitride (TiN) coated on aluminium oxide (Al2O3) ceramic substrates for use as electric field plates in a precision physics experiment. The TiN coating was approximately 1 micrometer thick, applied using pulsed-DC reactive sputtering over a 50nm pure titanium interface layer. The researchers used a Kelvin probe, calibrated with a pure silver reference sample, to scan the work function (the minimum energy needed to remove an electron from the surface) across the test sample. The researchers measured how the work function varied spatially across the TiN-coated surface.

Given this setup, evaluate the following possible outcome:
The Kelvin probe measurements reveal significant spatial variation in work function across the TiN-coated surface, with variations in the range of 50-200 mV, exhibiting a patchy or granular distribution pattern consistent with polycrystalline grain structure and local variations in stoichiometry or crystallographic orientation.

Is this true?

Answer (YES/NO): YES